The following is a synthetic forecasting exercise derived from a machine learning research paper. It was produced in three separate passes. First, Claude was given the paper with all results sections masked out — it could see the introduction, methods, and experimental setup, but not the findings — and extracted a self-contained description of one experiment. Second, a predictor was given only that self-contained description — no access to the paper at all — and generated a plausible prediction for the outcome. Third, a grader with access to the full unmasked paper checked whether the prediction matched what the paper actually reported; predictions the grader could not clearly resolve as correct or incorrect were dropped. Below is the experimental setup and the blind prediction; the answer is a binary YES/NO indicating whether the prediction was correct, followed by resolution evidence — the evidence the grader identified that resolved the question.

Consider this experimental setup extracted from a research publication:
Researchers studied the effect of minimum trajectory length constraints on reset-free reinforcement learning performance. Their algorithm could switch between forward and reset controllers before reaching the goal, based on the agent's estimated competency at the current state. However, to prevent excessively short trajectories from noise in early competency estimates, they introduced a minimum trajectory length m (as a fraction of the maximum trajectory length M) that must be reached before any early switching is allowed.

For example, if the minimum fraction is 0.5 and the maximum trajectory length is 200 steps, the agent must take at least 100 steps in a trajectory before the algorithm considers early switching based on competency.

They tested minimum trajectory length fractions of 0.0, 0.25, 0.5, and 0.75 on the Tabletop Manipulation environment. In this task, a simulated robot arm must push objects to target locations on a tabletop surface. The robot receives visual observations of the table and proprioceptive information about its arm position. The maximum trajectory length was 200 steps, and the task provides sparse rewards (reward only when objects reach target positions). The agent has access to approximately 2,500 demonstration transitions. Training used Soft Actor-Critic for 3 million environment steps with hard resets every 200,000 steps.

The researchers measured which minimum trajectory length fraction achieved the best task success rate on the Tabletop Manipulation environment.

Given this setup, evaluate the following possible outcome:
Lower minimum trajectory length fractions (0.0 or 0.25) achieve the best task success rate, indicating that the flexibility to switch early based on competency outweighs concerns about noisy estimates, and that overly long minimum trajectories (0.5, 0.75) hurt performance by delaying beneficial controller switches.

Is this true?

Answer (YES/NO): NO